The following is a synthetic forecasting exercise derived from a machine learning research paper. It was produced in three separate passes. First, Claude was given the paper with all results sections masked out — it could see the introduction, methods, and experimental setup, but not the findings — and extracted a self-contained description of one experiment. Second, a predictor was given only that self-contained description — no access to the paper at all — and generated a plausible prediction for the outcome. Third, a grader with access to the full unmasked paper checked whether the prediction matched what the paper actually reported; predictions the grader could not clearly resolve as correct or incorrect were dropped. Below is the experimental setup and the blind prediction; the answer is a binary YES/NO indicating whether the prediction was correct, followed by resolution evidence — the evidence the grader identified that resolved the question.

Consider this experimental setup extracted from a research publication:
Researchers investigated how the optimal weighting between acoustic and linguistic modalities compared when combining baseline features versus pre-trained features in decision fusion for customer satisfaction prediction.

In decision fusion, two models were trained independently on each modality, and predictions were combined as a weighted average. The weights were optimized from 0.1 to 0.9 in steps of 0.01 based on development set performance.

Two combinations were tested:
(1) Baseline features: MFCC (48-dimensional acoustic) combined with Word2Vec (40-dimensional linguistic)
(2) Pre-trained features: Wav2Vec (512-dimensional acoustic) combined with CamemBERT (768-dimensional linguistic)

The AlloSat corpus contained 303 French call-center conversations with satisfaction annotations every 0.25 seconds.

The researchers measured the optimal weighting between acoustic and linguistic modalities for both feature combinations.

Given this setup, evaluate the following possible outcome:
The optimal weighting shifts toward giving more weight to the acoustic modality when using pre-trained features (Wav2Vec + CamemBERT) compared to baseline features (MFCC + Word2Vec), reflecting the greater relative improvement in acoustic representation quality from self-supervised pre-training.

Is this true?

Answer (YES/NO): NO